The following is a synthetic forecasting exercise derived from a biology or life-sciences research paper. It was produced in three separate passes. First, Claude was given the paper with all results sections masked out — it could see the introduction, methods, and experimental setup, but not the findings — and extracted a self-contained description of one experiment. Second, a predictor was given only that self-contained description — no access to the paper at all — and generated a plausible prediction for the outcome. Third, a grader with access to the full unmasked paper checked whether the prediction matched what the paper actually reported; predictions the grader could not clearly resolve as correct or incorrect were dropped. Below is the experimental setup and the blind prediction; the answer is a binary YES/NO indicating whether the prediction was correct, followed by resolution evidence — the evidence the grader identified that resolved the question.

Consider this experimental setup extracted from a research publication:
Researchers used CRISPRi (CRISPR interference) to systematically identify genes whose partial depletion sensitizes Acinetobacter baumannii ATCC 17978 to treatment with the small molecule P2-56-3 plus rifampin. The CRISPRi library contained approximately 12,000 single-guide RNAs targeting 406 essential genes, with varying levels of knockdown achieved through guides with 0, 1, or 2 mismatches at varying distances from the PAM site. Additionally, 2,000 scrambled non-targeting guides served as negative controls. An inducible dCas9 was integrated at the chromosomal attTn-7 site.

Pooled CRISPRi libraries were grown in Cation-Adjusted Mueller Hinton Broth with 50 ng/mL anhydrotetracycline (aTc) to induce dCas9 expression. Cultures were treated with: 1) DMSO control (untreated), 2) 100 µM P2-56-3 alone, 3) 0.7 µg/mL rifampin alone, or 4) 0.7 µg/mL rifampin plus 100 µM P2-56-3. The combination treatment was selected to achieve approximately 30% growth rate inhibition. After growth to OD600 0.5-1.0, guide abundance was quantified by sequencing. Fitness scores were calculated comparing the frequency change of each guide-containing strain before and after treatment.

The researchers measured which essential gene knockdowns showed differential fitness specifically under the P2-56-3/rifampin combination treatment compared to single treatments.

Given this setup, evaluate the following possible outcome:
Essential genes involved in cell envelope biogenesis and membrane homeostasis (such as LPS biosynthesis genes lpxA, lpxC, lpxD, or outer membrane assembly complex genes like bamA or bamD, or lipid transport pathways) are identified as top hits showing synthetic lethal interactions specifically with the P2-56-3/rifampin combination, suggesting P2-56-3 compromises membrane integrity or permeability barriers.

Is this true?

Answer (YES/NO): NO